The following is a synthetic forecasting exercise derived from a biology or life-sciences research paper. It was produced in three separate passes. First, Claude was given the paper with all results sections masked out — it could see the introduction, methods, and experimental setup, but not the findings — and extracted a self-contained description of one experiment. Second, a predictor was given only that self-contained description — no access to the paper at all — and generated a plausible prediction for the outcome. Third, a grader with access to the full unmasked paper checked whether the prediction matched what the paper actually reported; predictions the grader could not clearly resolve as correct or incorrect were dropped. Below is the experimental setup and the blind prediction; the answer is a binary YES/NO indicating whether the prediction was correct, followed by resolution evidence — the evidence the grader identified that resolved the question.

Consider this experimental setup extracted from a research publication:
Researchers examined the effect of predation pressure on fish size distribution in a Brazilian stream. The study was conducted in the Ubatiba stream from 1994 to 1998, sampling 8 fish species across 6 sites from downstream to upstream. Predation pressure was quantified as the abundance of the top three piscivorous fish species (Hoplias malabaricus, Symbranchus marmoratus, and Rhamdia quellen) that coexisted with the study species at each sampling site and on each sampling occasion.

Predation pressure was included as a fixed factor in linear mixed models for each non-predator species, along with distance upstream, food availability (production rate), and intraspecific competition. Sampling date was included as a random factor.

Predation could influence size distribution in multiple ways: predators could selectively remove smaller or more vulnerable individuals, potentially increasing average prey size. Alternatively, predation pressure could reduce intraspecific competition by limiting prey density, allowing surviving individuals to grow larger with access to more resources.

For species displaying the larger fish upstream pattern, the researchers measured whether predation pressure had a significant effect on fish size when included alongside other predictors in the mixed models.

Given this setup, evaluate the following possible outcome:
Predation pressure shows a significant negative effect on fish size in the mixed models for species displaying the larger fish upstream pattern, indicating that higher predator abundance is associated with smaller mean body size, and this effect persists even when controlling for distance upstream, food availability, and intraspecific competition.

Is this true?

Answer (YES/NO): NO